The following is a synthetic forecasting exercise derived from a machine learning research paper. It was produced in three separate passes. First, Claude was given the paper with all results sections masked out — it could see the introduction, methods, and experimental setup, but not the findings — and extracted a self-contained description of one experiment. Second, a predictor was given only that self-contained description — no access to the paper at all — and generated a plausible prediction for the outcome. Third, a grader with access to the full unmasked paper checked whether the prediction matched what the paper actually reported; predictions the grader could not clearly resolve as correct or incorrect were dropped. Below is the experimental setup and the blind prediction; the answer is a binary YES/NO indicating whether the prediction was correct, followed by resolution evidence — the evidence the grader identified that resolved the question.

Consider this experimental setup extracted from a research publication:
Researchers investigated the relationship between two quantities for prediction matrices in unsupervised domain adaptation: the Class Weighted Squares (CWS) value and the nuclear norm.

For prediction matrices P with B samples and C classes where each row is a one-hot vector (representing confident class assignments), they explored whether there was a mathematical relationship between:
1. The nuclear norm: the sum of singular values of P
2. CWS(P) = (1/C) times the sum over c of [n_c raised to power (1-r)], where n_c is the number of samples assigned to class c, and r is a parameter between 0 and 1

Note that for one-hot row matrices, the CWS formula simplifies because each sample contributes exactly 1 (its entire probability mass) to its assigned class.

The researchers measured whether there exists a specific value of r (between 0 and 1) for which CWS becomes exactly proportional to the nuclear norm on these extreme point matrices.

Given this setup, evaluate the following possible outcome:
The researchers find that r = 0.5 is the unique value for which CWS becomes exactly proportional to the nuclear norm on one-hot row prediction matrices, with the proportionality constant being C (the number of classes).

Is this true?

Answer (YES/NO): YES